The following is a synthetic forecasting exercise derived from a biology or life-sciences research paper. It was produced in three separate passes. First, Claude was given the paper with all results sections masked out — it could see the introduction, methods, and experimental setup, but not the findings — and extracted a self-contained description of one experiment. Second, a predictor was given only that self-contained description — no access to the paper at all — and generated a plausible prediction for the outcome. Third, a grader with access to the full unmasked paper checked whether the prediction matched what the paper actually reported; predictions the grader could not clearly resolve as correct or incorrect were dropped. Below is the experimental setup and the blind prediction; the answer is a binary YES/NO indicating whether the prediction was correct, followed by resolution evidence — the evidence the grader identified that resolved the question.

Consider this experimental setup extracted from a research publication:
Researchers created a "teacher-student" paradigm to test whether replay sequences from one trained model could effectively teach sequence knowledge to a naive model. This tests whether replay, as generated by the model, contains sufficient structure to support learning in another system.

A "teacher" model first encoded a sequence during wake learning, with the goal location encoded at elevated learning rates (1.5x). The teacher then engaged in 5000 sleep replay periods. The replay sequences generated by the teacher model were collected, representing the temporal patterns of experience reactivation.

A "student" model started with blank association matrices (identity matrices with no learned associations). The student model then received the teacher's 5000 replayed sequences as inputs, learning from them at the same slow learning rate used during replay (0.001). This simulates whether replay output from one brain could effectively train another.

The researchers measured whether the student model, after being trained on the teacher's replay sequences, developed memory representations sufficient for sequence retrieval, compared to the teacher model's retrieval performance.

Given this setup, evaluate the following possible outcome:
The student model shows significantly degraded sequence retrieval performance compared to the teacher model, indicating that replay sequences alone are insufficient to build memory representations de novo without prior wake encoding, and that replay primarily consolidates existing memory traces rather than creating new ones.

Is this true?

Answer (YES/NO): NO